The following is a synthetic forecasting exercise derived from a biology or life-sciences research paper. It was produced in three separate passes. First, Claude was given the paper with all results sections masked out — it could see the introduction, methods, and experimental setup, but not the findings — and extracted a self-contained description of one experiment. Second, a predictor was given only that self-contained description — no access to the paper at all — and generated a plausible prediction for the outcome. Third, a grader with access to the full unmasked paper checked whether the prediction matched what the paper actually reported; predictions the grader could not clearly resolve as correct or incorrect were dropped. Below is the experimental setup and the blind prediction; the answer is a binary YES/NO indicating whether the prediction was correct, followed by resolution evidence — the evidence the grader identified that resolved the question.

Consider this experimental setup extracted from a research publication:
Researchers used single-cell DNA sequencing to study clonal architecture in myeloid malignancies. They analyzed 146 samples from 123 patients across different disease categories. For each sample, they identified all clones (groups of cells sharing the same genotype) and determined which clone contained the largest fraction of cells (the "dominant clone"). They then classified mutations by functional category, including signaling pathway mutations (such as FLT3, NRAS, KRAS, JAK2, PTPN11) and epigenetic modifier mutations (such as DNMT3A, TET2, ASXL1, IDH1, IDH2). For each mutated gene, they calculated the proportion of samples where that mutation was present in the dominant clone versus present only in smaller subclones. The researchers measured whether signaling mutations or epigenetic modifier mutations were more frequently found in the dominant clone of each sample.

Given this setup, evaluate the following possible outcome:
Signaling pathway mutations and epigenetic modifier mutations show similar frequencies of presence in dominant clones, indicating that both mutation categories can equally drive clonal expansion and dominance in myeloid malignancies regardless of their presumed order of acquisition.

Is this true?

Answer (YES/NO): NO